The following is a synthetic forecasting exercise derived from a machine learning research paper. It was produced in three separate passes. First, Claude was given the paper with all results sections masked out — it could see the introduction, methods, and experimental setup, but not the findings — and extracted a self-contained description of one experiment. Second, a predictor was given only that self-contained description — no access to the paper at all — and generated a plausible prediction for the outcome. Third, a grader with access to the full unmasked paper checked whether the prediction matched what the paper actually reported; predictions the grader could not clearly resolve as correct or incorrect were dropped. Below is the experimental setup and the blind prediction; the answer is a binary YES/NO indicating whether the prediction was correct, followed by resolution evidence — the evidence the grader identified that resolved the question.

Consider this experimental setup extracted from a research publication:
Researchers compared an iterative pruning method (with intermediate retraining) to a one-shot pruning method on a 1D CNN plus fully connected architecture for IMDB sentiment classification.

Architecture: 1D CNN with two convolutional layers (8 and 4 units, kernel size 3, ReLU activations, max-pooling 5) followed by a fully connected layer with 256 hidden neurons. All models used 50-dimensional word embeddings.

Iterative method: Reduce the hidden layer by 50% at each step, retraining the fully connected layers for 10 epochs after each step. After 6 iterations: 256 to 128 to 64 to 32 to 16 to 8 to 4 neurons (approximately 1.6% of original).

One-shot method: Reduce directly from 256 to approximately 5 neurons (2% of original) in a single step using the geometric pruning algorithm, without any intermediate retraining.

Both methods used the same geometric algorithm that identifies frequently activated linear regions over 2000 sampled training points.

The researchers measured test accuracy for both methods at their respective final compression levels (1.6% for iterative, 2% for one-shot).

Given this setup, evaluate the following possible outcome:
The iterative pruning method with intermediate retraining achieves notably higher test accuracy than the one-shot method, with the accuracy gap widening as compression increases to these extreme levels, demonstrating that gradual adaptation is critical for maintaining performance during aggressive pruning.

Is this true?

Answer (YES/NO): NO